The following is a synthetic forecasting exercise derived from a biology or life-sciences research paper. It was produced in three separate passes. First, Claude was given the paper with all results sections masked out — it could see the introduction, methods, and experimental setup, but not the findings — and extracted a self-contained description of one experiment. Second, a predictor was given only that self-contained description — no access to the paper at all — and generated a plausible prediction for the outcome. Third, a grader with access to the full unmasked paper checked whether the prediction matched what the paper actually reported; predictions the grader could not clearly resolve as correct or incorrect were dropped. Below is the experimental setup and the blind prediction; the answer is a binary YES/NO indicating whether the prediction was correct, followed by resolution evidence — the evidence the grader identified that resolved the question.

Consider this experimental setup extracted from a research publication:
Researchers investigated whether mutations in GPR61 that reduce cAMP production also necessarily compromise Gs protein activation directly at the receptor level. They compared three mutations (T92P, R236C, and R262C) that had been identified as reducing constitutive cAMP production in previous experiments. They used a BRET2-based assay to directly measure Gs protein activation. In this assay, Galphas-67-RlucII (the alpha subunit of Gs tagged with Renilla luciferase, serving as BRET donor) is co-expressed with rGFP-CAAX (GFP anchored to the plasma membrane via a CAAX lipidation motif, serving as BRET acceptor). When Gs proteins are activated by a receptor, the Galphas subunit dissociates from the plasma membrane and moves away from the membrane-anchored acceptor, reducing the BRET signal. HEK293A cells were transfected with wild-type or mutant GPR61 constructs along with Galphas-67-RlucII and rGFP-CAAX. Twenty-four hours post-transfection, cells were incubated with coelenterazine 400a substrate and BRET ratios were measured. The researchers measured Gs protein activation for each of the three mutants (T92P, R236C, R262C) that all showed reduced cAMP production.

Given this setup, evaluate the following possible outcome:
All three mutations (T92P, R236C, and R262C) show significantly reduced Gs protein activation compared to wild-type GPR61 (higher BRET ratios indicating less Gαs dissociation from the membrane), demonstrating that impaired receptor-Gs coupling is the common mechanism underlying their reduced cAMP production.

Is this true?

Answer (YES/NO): NO